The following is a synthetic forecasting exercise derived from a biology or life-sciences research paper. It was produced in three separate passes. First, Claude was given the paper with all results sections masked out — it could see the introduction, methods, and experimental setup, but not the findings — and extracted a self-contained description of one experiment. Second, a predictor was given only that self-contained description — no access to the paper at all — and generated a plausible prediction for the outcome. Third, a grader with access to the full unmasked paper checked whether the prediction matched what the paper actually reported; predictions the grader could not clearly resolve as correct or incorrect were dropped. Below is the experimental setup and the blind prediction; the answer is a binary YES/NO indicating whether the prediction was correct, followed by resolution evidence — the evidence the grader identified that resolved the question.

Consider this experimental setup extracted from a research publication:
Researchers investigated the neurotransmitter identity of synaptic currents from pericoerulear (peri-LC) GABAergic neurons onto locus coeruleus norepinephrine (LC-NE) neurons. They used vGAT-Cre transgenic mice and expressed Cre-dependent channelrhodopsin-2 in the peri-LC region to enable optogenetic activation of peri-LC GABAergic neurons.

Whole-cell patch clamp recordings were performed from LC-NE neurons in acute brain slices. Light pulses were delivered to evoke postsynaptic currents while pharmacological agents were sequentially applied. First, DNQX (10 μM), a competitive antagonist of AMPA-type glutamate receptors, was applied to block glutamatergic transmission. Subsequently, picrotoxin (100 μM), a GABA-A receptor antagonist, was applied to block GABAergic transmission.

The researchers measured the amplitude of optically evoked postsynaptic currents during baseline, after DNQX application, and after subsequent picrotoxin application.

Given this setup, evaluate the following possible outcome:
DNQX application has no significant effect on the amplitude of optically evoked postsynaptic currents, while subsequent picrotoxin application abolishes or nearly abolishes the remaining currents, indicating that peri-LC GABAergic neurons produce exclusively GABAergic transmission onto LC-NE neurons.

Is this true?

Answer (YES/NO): NO